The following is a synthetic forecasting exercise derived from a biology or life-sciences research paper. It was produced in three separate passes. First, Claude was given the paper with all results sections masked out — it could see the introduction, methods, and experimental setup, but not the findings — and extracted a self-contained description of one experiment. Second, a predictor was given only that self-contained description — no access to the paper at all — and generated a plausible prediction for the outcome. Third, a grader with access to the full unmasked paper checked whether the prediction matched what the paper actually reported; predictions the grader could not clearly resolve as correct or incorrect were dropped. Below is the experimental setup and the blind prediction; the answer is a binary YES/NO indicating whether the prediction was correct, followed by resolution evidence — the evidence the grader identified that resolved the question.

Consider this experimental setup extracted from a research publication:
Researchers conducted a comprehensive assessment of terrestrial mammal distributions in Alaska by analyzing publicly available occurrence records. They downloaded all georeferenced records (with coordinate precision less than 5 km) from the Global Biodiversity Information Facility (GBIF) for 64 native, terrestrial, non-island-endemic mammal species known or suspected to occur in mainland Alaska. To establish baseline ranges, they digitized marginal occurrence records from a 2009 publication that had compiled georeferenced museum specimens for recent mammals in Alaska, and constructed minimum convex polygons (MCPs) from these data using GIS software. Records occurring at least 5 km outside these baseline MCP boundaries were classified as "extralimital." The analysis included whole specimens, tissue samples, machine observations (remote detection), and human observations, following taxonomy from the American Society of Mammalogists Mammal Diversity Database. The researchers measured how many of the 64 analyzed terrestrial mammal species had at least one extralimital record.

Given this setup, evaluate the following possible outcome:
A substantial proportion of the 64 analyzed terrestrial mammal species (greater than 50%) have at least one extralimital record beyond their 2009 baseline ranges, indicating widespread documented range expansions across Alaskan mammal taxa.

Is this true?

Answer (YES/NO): YES